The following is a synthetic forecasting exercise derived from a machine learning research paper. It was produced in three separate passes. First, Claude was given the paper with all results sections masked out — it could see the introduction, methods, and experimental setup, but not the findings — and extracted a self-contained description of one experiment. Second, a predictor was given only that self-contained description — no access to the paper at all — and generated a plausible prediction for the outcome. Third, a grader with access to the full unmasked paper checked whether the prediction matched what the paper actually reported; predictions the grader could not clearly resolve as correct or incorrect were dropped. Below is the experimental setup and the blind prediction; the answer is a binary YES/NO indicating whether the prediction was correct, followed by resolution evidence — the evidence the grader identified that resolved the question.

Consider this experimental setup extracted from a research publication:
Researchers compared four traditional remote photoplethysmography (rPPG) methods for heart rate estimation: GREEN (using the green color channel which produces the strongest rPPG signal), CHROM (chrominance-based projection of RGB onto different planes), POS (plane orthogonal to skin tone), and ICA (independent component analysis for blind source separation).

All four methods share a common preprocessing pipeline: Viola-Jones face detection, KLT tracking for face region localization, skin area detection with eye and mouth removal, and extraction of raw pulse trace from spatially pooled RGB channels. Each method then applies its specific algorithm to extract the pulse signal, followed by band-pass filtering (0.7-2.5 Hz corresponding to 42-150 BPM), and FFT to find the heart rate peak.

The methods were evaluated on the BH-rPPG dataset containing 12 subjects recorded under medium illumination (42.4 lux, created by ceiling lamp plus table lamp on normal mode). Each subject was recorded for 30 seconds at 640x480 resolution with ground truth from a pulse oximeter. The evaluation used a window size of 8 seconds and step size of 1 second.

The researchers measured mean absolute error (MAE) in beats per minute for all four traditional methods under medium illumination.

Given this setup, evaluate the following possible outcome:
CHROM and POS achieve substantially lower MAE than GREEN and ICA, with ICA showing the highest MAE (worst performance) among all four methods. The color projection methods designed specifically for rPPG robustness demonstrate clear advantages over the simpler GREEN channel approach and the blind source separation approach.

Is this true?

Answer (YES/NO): NO